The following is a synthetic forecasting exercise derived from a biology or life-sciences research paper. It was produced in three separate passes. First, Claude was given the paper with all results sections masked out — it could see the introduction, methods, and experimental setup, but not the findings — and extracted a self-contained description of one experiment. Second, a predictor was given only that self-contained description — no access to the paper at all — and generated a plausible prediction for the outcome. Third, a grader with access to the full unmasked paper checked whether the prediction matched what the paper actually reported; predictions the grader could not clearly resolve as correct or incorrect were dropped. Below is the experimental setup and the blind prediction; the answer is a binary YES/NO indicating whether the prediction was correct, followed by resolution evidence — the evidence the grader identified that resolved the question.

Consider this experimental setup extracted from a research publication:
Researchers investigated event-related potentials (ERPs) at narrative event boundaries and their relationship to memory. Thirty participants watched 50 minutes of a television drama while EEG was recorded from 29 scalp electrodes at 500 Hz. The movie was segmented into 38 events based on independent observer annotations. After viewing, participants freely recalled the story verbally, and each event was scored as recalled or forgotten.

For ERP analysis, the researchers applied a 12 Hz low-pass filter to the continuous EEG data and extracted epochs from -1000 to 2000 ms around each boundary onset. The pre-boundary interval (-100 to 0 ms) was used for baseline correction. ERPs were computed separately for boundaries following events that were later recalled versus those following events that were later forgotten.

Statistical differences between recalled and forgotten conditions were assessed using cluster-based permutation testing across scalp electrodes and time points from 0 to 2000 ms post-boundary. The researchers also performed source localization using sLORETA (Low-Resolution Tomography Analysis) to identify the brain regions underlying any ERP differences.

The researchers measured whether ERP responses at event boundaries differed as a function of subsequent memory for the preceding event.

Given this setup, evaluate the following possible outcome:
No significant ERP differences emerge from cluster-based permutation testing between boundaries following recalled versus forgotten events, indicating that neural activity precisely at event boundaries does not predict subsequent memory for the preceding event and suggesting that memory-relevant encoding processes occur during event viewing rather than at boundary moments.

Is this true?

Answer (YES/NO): NO